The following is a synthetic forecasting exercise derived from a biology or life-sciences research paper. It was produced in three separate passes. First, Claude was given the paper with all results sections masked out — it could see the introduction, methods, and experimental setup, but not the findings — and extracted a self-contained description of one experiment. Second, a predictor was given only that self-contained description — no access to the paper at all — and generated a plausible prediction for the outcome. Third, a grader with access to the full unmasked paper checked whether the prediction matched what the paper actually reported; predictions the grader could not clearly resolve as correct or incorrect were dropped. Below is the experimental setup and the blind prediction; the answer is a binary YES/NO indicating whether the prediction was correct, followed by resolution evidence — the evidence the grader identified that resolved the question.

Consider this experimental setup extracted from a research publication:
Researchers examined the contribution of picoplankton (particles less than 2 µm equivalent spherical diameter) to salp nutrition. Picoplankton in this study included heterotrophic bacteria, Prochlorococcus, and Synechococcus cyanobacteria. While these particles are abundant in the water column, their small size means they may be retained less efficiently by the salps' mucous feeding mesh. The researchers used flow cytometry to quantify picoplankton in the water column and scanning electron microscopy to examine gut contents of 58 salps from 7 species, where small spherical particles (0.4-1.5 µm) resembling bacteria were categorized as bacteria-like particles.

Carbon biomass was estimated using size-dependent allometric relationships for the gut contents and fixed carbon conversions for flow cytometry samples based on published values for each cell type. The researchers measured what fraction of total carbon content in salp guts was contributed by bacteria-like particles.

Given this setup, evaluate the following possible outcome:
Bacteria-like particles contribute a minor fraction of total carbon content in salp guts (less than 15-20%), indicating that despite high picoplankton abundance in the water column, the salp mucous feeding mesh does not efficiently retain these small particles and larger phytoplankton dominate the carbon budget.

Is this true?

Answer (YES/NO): YES